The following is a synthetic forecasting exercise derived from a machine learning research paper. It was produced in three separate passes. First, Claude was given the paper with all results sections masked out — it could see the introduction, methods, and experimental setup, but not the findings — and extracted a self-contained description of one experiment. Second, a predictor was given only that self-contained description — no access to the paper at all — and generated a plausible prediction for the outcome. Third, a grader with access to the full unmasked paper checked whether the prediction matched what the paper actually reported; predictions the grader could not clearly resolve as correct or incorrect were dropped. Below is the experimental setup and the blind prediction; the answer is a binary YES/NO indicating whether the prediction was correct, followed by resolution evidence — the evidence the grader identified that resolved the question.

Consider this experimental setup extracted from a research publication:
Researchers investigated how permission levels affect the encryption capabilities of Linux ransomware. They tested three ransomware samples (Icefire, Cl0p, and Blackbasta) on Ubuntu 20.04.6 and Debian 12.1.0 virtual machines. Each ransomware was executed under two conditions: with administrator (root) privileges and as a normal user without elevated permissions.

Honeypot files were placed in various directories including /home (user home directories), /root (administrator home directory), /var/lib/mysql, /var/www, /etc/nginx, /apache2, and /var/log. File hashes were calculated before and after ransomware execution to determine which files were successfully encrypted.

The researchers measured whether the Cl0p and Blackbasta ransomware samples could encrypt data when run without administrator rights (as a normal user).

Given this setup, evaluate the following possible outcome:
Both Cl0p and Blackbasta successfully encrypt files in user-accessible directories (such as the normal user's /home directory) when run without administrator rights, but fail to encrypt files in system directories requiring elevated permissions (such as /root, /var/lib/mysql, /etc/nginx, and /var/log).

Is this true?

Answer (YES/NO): NO